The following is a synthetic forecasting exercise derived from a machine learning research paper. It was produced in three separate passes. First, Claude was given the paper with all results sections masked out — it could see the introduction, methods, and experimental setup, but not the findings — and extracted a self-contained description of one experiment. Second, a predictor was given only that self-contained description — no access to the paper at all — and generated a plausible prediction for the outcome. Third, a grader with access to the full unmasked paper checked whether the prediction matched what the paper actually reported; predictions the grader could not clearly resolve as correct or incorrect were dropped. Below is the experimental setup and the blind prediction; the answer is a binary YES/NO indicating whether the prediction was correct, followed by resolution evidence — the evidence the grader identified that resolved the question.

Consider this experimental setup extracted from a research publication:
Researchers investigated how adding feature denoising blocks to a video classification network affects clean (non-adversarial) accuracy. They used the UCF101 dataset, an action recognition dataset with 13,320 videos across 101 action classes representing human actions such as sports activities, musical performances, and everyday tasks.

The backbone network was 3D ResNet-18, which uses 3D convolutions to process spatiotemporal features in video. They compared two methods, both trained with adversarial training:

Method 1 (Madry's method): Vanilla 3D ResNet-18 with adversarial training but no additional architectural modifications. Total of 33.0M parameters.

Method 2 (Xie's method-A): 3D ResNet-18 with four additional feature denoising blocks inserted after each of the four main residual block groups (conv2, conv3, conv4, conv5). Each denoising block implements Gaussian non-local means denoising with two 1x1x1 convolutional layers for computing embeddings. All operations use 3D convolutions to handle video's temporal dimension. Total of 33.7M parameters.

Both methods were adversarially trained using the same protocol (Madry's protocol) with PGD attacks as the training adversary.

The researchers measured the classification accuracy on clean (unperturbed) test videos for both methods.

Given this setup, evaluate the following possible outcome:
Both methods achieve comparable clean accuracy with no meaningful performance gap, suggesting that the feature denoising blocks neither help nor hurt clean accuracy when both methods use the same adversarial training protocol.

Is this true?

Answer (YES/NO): NO